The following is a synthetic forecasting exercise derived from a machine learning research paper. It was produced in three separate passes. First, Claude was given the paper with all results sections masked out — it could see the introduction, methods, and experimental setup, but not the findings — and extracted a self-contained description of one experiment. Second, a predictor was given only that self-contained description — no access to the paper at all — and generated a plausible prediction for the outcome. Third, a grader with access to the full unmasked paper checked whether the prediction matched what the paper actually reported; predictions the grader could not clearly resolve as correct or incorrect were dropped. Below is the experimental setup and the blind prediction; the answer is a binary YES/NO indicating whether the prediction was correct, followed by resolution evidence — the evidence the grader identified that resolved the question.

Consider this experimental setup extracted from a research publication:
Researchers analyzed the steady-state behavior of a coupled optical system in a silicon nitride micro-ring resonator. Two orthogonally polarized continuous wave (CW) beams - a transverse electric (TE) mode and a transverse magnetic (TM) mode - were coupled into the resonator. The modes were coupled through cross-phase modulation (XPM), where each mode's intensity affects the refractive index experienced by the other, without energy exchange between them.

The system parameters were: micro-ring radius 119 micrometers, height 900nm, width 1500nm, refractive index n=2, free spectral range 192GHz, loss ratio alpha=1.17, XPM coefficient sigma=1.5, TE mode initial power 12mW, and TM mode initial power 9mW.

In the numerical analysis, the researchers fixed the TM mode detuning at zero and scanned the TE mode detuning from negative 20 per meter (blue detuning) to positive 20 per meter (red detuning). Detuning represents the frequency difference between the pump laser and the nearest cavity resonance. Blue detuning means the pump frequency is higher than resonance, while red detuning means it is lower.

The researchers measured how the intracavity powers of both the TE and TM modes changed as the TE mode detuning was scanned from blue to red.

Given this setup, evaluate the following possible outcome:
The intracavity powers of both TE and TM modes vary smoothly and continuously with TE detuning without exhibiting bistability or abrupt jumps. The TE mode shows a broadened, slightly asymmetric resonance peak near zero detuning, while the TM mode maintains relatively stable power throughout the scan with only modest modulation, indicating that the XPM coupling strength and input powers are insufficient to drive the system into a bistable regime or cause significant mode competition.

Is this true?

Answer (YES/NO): NO